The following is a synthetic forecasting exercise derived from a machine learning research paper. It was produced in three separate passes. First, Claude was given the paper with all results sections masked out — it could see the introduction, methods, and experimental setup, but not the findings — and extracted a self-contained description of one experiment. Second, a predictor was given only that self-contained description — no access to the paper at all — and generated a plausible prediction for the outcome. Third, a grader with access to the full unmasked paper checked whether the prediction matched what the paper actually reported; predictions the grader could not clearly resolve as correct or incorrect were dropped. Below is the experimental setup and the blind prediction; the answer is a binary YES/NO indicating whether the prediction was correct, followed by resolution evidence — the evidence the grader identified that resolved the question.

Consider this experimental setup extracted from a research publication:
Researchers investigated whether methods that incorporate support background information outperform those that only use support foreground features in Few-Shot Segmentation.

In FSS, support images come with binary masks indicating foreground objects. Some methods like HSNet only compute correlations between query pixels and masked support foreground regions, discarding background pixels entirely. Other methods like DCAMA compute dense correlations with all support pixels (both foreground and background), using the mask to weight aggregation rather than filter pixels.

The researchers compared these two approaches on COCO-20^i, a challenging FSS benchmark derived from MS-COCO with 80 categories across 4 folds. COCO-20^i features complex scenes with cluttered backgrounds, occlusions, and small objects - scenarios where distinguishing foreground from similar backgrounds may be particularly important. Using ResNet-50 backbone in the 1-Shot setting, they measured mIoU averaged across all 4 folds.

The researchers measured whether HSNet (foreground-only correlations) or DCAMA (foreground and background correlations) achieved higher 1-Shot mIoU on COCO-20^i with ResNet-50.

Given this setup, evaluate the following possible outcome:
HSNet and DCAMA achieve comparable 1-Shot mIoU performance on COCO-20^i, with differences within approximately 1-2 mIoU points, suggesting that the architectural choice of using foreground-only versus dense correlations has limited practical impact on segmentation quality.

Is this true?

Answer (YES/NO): NO